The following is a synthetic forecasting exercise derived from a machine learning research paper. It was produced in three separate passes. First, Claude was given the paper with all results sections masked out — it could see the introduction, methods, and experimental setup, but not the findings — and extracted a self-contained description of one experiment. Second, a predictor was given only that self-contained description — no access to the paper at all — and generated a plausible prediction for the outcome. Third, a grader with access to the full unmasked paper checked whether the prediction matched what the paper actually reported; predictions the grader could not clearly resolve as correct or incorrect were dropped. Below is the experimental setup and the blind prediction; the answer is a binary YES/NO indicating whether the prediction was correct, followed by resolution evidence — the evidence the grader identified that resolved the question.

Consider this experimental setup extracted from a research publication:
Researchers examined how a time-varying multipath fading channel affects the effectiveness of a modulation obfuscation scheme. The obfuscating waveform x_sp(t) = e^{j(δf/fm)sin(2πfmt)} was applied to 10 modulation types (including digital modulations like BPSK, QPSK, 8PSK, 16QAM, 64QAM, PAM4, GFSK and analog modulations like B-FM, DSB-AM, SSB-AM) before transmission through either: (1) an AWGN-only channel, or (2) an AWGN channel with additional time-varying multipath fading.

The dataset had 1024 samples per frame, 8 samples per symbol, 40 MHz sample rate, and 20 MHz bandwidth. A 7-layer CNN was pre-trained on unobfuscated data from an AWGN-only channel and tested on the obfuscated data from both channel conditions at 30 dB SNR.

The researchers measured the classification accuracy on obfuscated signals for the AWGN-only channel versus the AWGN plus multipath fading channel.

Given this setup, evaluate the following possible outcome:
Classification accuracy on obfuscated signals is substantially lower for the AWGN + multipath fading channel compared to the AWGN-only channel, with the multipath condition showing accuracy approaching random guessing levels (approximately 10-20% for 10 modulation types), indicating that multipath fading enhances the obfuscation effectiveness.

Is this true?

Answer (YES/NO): NO